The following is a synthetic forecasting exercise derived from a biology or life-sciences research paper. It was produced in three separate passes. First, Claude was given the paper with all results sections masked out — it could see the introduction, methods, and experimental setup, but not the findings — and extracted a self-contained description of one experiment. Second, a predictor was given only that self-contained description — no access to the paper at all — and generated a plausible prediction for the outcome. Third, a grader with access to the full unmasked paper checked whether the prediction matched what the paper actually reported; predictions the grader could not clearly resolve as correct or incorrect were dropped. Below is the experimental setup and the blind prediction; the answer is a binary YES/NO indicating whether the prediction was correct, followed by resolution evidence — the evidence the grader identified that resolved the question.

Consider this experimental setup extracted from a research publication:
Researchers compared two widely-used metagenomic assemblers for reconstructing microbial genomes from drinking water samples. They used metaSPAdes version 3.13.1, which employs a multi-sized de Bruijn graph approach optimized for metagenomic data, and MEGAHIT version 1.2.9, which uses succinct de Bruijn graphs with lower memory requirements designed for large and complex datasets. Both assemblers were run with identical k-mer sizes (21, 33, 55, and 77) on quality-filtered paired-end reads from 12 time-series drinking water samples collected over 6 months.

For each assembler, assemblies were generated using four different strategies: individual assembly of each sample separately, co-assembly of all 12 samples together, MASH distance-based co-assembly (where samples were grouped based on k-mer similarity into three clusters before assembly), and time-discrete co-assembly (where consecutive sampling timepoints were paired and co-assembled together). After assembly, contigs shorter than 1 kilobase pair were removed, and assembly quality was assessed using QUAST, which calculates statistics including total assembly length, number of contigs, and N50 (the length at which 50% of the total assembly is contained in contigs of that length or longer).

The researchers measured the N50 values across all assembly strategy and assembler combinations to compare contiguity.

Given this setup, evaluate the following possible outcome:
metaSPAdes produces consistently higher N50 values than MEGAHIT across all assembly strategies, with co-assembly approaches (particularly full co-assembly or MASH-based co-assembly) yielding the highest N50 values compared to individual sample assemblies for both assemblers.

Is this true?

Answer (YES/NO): NO